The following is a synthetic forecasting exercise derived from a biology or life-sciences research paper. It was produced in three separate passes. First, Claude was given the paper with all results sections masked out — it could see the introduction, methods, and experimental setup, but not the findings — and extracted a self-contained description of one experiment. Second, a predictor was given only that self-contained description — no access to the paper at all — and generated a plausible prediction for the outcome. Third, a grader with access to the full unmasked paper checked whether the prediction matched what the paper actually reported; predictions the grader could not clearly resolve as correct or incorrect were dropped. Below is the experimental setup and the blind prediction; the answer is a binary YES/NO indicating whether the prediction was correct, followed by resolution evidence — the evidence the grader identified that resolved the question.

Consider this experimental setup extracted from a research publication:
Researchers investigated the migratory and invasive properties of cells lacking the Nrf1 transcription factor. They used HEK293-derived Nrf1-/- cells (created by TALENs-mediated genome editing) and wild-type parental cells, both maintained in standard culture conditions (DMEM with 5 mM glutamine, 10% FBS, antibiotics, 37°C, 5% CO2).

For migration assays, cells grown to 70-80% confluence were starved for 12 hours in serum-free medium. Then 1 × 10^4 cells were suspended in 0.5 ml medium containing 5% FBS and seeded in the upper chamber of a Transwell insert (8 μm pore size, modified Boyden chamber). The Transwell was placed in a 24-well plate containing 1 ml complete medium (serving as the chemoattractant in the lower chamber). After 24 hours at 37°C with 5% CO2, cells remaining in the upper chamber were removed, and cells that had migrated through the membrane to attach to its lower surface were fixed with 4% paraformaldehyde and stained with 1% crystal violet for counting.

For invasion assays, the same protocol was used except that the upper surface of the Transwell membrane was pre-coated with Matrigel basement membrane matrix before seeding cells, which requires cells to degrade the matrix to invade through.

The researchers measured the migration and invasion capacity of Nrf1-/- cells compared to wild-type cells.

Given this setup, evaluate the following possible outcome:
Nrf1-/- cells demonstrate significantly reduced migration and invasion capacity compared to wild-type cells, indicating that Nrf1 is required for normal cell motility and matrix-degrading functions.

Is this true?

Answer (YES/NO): NO